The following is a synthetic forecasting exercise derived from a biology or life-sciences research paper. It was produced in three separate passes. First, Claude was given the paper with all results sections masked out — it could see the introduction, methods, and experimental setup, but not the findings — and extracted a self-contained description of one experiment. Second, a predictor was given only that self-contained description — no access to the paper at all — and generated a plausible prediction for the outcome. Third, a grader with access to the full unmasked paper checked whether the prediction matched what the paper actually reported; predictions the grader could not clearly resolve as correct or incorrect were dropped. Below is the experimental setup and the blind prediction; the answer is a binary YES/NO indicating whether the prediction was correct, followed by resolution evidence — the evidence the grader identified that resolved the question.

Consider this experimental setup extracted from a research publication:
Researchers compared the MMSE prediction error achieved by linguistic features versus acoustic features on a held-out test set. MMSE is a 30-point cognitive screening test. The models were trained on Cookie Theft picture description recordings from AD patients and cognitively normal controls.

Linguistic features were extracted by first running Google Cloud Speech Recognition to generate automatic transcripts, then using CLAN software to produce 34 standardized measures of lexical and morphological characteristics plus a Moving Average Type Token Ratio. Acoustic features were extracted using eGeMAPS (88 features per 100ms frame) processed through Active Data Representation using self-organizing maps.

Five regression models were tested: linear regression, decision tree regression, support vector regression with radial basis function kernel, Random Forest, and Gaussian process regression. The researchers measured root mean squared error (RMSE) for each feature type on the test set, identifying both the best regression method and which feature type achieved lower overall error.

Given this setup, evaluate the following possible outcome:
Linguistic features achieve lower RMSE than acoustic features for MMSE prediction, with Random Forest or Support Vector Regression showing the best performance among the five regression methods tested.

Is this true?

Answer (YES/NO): YES